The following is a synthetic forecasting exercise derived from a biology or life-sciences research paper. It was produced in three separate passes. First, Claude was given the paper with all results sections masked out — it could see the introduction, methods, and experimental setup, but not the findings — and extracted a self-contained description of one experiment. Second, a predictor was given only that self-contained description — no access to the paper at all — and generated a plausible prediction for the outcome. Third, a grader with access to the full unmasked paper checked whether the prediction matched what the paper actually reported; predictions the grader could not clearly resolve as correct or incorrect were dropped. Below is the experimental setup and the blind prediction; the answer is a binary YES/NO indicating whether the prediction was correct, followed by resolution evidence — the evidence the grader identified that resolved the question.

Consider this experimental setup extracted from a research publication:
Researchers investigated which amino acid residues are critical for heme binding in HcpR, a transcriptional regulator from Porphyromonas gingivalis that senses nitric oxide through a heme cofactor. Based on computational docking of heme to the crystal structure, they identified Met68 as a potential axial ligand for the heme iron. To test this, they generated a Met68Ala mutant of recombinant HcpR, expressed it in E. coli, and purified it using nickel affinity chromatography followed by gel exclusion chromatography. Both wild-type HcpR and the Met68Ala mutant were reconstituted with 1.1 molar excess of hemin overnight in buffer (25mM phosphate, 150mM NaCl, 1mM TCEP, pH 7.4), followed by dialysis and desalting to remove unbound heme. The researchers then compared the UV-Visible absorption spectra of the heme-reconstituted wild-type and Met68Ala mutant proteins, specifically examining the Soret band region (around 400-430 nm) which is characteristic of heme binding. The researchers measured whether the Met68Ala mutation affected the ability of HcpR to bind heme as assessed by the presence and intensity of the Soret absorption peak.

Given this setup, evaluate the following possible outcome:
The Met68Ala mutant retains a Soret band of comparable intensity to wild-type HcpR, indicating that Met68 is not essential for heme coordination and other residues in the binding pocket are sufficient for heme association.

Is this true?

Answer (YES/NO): YES